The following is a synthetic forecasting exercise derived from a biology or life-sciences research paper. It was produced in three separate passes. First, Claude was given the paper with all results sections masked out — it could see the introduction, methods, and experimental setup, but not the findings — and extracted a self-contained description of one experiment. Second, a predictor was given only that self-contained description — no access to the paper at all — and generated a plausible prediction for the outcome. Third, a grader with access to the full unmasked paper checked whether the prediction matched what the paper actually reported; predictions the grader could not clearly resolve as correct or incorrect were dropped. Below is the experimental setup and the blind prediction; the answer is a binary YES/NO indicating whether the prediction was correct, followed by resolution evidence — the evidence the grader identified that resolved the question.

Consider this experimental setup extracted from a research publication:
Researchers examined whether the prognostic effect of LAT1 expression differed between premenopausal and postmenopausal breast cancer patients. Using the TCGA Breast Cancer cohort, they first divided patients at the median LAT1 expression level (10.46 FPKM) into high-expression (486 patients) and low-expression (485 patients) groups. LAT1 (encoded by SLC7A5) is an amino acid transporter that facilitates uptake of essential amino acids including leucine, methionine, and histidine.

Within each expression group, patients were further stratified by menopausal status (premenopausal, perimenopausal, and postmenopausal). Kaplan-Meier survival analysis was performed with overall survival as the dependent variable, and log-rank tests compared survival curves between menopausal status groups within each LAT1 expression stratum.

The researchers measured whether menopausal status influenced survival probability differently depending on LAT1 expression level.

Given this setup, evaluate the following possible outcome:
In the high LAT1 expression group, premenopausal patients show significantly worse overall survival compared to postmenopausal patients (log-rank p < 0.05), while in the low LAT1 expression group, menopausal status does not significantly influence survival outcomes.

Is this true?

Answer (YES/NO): NO